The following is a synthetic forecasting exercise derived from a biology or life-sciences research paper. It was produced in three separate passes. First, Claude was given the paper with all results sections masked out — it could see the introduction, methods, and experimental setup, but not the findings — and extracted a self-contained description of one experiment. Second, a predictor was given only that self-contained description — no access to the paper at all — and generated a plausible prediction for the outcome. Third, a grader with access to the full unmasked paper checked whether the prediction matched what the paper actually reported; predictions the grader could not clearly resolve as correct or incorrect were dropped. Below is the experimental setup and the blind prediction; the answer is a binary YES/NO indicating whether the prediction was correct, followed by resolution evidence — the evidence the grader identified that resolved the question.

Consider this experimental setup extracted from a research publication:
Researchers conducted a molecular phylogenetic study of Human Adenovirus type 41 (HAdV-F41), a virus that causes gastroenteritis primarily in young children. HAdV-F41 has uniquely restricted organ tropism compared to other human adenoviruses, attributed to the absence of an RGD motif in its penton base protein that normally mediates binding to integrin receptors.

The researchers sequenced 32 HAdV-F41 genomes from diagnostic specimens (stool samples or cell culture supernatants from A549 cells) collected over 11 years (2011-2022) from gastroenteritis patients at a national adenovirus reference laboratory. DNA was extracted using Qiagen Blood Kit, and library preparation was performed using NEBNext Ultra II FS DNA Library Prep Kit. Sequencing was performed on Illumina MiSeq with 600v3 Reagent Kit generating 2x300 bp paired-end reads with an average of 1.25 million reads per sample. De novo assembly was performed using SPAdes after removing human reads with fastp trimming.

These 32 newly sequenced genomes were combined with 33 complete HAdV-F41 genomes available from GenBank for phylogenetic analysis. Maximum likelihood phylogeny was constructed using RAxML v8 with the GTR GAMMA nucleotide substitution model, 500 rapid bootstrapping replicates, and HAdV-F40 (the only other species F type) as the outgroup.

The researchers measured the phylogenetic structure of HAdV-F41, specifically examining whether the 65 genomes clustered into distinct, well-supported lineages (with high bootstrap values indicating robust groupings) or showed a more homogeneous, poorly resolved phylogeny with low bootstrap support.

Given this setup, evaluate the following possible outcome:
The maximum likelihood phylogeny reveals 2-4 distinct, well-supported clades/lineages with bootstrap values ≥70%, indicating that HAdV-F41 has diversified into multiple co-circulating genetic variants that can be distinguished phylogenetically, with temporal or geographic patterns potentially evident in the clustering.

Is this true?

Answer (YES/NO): YES